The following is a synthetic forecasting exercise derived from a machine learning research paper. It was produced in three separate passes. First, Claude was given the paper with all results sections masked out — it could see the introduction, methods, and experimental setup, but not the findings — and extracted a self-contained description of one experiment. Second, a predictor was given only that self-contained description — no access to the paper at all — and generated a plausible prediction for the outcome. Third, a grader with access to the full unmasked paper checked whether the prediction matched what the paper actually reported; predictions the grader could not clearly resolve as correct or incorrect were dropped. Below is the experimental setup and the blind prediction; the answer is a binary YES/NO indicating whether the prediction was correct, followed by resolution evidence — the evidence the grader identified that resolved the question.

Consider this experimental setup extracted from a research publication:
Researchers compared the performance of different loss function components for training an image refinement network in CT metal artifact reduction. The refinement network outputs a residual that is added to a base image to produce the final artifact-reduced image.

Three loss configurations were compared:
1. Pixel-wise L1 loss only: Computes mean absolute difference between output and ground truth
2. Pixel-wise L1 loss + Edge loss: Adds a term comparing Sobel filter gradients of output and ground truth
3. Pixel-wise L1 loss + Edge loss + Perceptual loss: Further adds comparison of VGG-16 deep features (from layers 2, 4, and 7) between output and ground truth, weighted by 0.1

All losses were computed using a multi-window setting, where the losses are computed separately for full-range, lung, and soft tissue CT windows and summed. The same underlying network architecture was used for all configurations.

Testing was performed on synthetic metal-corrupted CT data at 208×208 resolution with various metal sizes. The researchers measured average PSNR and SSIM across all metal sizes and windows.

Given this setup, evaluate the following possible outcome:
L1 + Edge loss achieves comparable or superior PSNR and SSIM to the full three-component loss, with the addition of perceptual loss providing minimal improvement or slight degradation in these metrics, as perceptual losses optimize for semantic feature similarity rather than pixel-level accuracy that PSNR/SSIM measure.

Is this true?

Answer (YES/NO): NO